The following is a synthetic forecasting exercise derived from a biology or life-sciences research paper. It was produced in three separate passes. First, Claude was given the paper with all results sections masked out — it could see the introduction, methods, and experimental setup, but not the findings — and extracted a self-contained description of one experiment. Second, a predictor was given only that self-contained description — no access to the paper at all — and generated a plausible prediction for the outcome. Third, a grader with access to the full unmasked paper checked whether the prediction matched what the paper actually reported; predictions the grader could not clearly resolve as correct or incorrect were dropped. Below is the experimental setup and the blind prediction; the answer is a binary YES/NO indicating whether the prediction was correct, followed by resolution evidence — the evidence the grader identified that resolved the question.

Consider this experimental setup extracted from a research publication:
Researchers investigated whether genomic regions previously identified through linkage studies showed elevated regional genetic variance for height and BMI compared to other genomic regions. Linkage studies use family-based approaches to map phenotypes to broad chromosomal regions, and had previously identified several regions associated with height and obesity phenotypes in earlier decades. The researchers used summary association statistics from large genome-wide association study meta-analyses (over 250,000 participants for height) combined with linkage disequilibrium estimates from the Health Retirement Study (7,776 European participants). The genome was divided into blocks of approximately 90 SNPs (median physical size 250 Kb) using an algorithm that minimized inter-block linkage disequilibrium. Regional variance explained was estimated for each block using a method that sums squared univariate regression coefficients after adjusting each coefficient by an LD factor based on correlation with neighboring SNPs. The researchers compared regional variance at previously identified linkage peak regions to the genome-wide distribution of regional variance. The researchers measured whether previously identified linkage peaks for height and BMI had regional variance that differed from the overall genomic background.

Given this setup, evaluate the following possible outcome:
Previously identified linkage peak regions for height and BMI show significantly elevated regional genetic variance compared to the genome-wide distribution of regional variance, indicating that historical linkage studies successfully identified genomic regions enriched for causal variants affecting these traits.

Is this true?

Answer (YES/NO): NO